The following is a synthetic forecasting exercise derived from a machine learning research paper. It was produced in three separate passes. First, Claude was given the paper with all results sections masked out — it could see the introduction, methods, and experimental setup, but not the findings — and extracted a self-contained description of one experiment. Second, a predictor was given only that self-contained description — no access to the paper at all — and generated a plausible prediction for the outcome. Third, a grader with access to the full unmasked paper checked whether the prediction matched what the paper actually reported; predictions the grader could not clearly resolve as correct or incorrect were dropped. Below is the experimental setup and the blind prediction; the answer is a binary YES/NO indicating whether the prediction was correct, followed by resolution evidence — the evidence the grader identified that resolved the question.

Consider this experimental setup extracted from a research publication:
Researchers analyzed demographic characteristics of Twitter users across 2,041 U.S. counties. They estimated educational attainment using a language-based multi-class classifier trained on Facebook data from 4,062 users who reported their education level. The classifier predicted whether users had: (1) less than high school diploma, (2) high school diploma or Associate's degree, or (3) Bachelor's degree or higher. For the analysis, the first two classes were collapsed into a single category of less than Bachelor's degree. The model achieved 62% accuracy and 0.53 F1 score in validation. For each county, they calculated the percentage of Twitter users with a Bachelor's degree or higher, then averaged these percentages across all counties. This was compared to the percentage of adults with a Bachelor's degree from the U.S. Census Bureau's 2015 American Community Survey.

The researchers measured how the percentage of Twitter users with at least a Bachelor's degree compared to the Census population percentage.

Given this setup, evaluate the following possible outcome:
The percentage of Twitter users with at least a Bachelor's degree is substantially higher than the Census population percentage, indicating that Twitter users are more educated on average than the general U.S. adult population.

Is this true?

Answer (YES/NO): YES